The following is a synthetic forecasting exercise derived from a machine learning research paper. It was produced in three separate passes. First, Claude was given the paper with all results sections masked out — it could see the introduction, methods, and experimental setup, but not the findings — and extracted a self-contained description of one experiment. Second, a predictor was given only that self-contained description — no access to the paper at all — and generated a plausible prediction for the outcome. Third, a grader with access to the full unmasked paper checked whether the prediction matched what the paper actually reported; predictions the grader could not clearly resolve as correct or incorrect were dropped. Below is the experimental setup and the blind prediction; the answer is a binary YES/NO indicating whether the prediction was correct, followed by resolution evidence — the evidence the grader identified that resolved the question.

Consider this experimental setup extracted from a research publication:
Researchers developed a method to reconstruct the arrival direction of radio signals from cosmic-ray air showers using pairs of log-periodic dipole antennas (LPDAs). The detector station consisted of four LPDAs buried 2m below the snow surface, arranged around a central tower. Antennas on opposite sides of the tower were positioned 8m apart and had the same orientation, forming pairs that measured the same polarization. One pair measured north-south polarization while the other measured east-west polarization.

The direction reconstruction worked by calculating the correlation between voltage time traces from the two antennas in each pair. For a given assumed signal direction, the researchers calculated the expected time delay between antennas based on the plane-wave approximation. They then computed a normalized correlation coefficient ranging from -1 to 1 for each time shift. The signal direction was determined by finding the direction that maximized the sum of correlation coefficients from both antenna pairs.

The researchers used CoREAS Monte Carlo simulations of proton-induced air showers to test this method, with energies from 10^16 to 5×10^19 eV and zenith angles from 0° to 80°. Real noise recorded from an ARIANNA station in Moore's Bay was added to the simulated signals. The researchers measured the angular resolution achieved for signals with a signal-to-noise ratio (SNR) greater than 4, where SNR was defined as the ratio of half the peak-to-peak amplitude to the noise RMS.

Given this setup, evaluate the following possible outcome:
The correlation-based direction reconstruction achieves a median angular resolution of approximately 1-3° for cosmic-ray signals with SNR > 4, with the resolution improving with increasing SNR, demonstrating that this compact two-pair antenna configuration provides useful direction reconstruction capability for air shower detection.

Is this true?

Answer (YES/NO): NO